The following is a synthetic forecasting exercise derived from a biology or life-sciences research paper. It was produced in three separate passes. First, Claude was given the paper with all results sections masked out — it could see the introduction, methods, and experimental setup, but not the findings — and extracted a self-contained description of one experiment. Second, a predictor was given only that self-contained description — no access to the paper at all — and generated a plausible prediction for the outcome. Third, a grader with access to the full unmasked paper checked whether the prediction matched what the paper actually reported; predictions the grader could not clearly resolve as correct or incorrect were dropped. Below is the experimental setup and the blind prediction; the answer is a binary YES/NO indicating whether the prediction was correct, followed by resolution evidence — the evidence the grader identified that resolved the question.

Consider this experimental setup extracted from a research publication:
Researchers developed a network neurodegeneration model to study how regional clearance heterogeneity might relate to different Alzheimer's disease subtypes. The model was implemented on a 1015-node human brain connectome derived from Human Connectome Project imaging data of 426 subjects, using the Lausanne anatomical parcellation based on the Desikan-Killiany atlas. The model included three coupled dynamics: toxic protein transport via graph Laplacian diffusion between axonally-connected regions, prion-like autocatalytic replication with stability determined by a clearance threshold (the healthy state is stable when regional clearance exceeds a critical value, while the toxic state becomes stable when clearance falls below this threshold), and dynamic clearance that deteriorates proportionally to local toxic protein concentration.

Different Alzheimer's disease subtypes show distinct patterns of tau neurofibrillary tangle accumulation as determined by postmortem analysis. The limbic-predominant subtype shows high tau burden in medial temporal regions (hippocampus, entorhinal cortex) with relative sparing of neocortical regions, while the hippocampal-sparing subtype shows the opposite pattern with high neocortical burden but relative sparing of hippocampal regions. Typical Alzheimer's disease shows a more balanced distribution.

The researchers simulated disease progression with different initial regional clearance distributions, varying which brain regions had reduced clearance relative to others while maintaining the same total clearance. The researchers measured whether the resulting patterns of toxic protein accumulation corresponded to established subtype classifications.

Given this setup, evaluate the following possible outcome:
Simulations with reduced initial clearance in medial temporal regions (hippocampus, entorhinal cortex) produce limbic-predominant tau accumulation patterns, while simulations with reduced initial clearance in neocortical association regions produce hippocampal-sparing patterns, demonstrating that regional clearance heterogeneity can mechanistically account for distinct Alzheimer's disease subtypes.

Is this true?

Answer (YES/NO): NO